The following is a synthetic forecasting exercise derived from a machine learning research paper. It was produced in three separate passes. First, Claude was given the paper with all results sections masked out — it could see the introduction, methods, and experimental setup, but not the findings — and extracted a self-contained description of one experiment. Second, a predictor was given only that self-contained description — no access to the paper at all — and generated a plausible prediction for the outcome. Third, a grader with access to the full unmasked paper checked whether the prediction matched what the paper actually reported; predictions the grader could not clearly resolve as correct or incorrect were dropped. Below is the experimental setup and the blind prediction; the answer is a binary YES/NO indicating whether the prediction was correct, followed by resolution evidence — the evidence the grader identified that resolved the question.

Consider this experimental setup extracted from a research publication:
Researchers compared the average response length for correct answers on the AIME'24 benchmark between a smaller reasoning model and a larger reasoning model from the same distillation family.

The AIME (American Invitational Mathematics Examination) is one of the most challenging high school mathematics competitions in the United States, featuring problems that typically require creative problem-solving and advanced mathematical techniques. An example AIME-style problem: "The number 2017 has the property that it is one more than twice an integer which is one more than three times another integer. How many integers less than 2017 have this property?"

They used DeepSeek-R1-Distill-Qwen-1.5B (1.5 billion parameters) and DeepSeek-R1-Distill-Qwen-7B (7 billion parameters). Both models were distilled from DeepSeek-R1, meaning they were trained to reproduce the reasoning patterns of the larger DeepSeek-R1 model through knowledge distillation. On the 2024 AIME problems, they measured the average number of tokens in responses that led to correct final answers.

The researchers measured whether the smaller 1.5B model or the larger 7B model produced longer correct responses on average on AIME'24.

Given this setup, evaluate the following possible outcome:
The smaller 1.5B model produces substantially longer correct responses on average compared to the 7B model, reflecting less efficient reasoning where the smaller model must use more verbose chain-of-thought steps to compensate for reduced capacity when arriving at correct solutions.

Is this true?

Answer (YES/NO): NO